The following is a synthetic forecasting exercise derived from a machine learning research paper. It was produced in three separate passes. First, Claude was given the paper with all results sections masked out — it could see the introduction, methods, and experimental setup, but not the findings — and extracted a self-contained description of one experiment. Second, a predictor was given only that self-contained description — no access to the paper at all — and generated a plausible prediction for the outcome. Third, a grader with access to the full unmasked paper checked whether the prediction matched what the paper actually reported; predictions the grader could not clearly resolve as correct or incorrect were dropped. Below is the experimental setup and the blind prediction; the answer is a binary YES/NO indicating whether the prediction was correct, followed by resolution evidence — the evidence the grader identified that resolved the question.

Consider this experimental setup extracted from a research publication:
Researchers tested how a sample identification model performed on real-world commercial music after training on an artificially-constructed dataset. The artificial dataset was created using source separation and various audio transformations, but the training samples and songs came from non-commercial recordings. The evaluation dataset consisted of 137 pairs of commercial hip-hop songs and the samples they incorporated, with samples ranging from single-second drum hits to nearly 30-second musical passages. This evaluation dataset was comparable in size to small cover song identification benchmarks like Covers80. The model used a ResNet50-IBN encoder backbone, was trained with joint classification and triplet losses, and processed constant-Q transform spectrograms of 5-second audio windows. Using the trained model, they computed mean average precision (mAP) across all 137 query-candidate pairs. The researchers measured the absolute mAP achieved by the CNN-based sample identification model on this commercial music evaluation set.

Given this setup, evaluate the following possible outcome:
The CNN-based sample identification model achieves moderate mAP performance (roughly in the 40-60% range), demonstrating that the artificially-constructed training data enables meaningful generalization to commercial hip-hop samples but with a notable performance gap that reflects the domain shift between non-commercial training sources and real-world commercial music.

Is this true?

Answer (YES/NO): YES